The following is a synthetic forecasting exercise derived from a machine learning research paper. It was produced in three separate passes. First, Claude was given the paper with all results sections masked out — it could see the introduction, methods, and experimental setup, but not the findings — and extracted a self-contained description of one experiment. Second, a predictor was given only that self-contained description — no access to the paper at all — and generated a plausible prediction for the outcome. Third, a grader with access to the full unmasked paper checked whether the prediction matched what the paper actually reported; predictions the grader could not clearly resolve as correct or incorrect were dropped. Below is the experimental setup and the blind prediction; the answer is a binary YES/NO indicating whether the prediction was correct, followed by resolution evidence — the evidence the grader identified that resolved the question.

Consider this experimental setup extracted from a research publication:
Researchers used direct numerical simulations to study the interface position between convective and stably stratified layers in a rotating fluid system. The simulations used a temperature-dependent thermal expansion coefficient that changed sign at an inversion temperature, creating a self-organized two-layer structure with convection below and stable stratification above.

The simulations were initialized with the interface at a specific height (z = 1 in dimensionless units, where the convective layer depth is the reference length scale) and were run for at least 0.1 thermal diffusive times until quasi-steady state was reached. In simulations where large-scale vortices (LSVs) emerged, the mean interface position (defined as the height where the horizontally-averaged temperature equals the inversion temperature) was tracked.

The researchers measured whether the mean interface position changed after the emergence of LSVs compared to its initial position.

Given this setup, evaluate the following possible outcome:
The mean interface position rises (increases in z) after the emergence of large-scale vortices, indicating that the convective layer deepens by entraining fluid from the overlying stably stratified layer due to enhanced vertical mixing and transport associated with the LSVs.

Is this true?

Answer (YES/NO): NO